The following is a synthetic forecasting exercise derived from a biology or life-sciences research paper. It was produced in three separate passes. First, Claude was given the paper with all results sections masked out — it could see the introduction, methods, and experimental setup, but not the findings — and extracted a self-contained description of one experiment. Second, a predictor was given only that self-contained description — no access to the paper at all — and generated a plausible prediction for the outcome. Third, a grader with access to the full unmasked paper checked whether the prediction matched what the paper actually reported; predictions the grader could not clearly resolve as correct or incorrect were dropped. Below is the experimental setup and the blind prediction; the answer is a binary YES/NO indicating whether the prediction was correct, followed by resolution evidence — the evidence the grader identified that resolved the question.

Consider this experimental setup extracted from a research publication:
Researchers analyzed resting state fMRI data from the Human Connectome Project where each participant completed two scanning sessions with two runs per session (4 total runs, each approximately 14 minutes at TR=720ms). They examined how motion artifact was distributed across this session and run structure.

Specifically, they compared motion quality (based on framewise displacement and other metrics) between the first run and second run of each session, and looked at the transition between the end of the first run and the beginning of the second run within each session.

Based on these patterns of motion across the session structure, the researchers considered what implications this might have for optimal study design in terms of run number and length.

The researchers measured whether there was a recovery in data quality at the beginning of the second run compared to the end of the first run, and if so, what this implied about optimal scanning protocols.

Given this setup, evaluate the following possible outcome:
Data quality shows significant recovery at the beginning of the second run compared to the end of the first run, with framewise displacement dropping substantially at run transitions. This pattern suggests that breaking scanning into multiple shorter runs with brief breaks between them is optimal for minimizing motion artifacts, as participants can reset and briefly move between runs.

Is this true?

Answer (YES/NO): YES